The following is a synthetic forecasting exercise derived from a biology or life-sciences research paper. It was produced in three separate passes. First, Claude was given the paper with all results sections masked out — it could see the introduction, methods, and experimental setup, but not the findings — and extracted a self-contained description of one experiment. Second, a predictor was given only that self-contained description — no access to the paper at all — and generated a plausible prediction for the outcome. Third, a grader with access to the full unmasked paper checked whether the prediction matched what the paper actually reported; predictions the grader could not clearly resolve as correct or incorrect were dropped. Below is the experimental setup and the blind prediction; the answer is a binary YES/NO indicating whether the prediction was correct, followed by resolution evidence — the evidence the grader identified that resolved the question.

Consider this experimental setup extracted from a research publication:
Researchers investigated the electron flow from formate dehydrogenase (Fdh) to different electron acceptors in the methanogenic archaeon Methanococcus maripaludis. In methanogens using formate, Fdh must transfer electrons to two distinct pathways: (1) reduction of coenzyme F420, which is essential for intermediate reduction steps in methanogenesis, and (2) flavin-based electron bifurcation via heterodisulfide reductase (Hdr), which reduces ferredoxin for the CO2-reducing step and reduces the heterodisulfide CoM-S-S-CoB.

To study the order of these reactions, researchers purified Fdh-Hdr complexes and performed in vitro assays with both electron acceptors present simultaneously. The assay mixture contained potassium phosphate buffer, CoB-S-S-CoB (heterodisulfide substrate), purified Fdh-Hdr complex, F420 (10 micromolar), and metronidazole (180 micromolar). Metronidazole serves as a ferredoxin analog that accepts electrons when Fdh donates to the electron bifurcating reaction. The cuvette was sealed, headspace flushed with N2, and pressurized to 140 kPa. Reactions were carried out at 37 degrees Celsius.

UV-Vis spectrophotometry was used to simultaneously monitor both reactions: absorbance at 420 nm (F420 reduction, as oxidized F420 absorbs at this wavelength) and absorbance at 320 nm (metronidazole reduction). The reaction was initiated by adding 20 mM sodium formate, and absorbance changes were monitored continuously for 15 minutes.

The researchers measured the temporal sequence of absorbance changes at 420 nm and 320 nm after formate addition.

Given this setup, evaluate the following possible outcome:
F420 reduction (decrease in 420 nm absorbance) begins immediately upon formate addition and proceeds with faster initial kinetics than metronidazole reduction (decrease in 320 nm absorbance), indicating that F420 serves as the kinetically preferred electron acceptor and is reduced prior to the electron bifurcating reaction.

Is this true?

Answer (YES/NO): YES